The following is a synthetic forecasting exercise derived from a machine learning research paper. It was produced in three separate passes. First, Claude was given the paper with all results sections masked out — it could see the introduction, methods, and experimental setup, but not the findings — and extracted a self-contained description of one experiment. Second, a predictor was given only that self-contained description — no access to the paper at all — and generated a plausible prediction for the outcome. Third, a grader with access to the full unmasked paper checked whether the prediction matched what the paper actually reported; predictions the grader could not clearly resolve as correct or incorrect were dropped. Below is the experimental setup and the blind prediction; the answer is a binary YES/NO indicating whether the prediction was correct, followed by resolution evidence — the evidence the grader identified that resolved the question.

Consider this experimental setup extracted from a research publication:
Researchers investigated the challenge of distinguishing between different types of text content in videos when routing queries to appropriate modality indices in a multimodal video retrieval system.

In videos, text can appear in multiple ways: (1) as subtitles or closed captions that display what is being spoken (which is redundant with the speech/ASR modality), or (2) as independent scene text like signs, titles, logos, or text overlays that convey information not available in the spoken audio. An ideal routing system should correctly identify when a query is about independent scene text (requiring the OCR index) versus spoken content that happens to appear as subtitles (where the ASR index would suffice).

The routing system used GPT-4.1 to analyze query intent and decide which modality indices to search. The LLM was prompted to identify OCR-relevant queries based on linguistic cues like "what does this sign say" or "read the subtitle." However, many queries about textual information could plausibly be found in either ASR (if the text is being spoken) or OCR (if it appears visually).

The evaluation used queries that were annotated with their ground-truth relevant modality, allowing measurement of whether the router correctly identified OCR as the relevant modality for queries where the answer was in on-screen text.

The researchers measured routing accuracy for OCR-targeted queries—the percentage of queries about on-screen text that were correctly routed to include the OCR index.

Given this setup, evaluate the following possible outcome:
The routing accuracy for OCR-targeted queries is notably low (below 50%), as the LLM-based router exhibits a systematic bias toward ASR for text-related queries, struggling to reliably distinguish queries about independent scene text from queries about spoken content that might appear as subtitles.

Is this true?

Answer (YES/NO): YES